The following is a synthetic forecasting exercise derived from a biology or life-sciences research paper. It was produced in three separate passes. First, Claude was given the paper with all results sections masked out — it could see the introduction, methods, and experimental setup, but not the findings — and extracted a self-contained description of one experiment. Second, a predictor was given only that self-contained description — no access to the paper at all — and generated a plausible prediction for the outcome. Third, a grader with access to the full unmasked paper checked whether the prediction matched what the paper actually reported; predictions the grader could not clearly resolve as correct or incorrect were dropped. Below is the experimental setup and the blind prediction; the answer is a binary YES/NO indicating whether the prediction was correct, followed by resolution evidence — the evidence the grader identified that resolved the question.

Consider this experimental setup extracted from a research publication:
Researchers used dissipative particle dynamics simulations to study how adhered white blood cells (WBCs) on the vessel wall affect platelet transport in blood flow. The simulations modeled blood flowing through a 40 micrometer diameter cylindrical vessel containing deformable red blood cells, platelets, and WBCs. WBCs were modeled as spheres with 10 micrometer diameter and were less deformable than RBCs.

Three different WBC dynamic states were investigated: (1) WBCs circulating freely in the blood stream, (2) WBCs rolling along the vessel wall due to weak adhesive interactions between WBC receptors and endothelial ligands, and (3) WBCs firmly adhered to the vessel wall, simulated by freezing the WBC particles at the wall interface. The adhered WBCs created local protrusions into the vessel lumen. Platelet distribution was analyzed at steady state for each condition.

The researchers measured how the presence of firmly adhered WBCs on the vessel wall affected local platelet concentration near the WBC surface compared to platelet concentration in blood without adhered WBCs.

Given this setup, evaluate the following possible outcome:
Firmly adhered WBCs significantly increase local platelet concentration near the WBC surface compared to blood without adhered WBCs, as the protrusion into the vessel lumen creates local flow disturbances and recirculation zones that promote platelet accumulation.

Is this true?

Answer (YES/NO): NO